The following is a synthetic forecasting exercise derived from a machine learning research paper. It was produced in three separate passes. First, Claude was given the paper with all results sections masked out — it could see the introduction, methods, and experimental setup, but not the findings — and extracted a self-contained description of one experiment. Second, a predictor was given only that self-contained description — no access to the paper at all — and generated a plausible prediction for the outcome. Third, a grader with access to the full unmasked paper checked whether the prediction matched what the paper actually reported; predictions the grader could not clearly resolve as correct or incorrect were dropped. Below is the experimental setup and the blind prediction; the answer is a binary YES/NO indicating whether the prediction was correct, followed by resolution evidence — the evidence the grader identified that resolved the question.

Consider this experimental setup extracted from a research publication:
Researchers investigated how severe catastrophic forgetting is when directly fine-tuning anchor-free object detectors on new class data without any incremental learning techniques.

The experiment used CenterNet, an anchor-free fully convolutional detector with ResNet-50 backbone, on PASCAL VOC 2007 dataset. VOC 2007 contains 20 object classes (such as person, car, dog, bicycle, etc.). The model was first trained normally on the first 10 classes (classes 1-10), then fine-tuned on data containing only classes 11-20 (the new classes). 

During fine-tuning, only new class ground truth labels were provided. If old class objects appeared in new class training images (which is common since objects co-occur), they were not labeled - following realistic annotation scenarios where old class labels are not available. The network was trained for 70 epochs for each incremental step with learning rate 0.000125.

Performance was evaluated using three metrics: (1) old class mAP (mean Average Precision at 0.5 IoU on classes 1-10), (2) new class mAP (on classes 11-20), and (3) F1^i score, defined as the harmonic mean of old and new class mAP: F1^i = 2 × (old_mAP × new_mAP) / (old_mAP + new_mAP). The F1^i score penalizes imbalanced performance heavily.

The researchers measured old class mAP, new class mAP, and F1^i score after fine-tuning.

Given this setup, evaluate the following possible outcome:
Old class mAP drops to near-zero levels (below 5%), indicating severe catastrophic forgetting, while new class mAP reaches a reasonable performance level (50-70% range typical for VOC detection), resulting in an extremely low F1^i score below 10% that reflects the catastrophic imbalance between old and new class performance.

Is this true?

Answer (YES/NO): YES